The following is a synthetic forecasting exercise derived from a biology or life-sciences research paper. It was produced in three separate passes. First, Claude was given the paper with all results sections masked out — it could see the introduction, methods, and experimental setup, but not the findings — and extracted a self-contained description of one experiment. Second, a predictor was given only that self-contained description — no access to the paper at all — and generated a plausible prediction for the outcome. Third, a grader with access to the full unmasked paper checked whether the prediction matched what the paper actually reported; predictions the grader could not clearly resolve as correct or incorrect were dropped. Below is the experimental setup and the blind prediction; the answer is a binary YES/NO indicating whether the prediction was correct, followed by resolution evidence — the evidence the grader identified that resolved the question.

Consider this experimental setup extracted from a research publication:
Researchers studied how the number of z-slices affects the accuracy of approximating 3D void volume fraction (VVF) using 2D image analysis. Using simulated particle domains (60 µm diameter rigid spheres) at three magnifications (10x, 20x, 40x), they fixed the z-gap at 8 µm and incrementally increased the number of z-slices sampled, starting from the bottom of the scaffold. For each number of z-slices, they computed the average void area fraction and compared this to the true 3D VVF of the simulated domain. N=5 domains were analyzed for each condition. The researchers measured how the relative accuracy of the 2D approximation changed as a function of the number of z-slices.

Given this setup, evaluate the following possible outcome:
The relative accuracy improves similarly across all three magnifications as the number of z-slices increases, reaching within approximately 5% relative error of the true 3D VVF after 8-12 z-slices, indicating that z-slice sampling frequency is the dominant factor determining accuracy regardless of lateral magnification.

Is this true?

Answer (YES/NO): NO